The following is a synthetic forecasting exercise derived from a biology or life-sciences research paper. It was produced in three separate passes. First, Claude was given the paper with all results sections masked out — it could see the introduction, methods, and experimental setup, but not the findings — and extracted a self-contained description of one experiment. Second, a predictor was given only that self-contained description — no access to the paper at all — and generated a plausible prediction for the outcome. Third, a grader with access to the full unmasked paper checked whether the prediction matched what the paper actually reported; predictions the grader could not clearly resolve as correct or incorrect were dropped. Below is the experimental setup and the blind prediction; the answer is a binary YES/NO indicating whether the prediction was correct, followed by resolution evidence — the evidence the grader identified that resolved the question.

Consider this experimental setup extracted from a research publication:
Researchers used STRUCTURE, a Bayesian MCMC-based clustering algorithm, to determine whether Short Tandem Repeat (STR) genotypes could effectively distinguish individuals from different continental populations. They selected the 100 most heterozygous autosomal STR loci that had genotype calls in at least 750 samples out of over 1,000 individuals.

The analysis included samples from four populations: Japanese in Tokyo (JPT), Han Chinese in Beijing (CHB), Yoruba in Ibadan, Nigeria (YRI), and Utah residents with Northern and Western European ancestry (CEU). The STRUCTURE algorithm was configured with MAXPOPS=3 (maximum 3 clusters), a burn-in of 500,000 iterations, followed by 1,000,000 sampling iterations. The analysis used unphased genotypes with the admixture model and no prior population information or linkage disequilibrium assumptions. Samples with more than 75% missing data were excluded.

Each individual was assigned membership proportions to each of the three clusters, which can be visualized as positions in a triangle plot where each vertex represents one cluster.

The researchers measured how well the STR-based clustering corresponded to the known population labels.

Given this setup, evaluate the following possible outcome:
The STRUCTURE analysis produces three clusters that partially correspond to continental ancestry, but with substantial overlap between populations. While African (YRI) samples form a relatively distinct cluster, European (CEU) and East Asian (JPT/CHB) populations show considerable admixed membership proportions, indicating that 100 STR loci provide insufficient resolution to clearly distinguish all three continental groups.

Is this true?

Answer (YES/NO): NO